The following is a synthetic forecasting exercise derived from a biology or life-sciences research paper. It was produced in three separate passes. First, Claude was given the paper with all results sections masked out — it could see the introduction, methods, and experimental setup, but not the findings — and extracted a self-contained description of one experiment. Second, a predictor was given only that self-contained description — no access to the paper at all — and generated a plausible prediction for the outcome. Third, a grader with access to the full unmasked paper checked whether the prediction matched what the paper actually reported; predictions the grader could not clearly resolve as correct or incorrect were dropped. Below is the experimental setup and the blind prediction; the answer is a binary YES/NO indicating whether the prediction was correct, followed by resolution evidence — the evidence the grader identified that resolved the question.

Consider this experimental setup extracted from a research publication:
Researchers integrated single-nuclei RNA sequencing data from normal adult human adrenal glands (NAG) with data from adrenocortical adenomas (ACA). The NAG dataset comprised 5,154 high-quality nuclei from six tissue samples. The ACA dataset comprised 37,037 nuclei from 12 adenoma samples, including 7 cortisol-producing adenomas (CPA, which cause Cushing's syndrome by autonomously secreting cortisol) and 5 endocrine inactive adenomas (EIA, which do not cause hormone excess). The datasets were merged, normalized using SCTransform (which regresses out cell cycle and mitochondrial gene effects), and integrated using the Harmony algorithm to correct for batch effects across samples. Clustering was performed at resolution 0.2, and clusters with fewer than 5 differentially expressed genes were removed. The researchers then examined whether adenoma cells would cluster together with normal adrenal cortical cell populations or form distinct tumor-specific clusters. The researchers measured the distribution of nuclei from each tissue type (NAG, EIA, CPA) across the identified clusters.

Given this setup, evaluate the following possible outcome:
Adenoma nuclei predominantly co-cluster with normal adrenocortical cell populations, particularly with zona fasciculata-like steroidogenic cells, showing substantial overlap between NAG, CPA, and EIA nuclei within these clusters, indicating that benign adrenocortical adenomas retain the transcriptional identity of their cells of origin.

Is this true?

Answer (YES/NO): NO